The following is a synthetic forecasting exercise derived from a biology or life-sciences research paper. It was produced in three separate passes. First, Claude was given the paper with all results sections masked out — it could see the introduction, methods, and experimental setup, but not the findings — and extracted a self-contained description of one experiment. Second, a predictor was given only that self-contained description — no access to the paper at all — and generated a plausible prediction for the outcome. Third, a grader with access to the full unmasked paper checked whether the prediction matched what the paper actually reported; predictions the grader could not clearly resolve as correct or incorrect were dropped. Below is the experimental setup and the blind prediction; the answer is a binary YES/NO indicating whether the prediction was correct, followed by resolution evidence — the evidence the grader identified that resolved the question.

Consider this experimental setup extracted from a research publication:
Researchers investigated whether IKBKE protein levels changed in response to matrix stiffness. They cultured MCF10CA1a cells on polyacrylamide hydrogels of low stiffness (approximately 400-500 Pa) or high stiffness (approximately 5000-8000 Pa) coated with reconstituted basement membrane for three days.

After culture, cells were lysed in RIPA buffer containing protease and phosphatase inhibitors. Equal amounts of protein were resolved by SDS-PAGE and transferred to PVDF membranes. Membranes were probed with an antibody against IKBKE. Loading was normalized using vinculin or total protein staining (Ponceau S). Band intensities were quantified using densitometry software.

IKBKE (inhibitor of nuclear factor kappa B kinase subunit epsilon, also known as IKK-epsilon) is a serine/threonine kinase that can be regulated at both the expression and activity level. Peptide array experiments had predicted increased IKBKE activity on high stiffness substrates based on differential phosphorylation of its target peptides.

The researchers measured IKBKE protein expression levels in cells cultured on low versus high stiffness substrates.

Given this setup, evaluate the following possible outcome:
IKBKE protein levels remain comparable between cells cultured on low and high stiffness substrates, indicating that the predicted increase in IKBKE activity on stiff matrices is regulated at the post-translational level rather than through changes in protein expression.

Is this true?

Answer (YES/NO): NO